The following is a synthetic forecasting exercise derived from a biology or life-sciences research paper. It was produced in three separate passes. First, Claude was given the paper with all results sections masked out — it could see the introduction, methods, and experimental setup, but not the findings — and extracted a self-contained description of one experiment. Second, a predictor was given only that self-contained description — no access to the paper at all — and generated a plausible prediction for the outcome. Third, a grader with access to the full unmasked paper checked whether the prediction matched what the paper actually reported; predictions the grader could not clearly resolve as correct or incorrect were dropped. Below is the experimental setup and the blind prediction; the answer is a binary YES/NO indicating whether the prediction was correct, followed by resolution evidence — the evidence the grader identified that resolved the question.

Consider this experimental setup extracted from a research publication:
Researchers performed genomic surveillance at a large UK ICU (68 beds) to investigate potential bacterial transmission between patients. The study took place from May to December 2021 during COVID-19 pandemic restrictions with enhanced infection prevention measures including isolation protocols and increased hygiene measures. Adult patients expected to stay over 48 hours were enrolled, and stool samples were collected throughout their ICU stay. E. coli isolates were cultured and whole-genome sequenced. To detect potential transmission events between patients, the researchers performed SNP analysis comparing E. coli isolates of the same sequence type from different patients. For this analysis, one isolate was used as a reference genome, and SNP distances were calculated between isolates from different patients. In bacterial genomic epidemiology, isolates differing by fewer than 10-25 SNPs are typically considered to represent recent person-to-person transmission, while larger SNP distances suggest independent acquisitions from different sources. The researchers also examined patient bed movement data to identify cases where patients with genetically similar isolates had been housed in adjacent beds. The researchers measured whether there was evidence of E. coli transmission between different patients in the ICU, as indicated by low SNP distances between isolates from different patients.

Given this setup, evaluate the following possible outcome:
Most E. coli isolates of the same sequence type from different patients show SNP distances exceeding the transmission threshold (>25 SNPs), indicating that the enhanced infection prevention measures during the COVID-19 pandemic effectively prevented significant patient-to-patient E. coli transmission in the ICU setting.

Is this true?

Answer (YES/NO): YES